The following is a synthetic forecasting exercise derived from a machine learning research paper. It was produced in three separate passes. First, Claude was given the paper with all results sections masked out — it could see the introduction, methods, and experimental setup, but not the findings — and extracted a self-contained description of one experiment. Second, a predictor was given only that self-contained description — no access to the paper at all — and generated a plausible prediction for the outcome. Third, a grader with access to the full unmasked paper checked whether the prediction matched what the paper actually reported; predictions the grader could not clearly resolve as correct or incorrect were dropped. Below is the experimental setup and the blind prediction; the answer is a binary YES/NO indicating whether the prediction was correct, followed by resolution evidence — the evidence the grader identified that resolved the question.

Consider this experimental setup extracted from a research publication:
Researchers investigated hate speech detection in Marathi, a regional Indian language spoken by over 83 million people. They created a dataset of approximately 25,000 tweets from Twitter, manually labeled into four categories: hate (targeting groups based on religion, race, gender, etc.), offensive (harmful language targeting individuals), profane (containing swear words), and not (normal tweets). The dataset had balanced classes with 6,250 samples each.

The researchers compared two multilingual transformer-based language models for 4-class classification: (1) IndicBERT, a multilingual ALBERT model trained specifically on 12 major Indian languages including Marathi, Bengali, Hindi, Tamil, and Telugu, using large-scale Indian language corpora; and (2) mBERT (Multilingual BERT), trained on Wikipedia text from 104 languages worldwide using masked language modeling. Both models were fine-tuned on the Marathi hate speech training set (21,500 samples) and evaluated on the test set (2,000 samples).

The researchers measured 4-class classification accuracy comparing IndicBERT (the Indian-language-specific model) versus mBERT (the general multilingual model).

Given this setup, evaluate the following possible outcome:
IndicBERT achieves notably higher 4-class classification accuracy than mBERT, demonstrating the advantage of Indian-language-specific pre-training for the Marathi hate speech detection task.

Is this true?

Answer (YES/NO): NO